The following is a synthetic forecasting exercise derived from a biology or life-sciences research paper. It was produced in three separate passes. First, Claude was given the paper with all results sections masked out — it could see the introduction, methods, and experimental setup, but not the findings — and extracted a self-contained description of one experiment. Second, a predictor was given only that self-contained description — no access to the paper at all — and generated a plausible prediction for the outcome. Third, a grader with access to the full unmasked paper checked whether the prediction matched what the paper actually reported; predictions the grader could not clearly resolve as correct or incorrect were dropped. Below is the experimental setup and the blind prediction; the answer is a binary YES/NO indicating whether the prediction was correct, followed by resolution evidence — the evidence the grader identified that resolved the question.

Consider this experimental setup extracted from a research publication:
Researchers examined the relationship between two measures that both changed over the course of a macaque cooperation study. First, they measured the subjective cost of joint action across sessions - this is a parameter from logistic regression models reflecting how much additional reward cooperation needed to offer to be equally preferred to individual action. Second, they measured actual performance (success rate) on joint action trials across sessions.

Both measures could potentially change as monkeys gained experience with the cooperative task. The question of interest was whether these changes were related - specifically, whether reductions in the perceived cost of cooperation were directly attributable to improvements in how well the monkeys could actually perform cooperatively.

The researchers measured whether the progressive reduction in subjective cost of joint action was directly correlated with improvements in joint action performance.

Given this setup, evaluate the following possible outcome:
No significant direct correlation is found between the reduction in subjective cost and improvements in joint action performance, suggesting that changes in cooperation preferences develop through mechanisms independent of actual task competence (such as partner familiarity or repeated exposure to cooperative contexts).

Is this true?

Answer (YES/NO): YES